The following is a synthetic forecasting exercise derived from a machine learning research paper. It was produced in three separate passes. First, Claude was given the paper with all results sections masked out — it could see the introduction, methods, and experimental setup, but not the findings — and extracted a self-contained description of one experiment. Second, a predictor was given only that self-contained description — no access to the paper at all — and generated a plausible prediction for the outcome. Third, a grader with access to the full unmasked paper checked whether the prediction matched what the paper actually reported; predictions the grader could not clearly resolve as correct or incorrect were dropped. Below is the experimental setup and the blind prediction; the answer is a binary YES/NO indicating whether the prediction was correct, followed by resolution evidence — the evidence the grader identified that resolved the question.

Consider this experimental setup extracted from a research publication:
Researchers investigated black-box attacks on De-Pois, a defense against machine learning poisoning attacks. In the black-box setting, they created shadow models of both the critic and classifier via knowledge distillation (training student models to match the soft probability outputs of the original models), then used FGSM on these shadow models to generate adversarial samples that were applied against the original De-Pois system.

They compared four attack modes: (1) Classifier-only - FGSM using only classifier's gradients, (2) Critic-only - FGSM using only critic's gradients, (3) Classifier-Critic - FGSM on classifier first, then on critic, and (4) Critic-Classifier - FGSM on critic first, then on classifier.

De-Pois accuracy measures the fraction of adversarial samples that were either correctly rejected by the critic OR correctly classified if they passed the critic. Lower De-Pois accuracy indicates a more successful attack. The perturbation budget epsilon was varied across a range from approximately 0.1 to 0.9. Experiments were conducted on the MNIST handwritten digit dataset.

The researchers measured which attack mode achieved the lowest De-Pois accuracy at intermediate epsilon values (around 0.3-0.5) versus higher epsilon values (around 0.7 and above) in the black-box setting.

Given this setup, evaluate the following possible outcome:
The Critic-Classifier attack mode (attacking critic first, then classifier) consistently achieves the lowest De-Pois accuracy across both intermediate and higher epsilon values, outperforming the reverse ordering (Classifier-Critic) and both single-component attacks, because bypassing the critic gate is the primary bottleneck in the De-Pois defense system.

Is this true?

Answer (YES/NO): NO